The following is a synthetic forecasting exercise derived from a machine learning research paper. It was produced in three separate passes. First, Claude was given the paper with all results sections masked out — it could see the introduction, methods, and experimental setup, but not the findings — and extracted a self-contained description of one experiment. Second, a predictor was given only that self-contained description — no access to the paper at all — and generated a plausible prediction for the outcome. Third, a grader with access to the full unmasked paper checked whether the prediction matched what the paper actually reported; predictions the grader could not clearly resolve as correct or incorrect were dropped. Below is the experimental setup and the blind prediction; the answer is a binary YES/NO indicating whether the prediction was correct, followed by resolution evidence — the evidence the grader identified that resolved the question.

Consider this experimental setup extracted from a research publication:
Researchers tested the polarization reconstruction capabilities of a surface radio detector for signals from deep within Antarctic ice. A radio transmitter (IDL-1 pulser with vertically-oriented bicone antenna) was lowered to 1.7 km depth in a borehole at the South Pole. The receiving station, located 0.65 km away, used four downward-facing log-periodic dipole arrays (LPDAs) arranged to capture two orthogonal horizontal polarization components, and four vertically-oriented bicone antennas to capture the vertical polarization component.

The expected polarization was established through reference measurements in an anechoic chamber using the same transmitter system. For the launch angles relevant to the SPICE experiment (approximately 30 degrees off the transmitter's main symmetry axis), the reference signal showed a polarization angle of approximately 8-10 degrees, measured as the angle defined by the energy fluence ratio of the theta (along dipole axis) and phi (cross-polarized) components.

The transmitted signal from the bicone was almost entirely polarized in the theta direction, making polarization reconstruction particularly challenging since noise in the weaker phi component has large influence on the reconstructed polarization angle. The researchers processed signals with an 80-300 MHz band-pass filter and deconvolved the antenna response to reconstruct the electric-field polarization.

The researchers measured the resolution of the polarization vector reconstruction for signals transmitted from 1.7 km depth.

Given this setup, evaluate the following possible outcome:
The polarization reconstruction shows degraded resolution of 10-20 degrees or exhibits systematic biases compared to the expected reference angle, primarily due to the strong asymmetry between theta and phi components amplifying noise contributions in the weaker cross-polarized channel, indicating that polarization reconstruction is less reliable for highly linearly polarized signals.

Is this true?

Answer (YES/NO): NO